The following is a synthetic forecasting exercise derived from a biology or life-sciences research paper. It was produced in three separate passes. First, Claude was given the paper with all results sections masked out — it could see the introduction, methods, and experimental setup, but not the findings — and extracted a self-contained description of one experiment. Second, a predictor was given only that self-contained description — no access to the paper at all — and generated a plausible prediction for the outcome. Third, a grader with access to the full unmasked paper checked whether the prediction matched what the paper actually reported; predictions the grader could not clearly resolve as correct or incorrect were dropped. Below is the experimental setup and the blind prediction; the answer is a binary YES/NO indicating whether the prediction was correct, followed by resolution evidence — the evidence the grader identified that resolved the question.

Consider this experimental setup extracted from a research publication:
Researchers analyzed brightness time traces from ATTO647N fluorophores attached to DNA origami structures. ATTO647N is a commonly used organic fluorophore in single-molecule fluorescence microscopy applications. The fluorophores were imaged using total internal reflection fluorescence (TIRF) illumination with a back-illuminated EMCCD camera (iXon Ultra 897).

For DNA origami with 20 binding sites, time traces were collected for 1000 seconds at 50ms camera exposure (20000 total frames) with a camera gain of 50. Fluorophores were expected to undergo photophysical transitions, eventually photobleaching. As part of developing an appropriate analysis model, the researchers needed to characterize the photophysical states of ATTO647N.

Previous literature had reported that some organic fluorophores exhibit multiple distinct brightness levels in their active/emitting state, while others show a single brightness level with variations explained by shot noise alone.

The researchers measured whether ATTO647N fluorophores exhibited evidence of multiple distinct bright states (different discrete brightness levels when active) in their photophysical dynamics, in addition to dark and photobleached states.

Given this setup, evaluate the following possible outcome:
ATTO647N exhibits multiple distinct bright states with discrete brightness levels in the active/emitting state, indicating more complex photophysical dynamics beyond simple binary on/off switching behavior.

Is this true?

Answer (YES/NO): YES